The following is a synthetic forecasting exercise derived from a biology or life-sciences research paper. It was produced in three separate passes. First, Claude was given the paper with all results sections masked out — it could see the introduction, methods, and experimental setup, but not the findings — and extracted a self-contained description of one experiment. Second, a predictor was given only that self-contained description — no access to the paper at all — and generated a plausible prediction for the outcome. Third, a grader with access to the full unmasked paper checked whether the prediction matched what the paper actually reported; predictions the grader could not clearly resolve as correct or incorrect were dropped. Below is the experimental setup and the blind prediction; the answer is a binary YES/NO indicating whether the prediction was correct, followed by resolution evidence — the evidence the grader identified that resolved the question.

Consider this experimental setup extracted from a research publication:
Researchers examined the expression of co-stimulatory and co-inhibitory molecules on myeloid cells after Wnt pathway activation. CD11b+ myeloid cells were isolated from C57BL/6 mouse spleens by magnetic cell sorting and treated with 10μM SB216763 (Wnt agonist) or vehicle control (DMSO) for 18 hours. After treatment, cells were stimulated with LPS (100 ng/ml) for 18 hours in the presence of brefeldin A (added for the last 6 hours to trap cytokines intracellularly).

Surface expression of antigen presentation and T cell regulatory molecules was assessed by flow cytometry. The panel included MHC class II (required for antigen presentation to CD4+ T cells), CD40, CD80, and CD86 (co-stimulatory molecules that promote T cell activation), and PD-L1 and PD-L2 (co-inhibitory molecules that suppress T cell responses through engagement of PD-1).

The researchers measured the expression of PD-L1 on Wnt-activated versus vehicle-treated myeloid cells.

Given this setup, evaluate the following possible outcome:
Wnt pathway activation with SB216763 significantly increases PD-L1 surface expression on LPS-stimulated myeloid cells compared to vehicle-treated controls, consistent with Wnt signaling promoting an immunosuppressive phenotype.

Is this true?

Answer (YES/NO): YES